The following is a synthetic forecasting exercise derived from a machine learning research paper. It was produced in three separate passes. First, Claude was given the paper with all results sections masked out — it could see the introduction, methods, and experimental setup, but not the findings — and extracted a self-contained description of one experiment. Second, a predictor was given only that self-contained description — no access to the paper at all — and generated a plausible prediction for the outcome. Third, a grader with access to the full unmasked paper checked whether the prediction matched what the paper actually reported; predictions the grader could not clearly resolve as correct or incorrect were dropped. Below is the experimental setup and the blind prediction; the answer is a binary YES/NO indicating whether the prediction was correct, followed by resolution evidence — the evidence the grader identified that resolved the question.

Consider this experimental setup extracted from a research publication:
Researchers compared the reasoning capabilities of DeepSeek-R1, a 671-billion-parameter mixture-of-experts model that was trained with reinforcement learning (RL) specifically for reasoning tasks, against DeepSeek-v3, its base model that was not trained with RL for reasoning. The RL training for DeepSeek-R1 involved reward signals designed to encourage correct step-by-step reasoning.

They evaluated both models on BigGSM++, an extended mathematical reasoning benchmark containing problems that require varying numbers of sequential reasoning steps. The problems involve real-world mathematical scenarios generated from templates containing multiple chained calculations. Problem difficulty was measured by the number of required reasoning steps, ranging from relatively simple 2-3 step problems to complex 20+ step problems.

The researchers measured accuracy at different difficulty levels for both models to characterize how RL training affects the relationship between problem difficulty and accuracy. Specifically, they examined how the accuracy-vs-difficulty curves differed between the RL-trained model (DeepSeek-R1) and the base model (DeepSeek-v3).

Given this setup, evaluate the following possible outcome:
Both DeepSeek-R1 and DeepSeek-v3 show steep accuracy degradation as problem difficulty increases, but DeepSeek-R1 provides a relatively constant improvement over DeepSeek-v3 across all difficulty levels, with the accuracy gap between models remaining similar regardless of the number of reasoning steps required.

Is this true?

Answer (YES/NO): NO